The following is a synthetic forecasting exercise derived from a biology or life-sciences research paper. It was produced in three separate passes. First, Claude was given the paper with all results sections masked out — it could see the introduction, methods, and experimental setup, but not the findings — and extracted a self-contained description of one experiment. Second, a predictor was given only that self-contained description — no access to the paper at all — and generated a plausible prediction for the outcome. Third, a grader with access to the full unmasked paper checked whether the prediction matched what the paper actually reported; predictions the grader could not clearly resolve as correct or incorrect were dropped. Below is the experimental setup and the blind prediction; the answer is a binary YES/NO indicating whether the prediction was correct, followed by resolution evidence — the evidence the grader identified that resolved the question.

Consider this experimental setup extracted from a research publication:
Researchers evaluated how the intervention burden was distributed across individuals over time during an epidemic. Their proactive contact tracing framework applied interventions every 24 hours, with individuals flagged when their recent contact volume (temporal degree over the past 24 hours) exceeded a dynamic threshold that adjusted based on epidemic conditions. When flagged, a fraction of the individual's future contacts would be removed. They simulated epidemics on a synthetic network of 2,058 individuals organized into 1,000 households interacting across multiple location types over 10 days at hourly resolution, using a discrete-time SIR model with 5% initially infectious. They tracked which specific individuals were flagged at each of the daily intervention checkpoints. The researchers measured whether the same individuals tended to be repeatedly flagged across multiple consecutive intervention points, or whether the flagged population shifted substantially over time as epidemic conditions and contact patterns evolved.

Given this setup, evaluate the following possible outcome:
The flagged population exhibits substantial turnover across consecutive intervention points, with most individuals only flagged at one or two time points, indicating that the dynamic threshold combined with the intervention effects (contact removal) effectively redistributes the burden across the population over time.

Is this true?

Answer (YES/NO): NO